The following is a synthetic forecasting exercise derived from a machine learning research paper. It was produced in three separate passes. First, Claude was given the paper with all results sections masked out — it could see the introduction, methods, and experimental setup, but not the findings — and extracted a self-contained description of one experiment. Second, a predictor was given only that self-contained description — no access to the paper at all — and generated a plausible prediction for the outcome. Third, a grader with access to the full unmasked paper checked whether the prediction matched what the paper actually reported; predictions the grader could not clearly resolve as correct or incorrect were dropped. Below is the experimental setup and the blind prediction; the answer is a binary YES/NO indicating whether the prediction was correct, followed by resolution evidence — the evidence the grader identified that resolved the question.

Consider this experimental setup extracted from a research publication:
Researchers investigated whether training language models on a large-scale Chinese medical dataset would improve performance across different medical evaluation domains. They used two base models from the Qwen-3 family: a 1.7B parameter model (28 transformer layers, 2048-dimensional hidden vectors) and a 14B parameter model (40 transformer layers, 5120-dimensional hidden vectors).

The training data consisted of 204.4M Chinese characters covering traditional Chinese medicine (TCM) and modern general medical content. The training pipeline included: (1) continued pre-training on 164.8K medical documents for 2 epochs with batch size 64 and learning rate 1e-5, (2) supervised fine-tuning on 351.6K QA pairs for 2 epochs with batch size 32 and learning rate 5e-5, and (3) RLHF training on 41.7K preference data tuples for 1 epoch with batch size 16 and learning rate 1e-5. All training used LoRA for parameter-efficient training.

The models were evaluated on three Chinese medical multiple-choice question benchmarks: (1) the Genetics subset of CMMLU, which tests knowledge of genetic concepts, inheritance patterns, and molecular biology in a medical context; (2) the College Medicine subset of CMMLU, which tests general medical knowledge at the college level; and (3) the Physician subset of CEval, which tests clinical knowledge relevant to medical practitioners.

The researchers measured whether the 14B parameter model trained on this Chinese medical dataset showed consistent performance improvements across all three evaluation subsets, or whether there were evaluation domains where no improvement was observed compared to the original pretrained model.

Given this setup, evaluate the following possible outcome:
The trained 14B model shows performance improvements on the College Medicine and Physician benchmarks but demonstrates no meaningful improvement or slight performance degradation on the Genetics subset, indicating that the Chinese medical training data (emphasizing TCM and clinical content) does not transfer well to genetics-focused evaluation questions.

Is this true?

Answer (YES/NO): NO